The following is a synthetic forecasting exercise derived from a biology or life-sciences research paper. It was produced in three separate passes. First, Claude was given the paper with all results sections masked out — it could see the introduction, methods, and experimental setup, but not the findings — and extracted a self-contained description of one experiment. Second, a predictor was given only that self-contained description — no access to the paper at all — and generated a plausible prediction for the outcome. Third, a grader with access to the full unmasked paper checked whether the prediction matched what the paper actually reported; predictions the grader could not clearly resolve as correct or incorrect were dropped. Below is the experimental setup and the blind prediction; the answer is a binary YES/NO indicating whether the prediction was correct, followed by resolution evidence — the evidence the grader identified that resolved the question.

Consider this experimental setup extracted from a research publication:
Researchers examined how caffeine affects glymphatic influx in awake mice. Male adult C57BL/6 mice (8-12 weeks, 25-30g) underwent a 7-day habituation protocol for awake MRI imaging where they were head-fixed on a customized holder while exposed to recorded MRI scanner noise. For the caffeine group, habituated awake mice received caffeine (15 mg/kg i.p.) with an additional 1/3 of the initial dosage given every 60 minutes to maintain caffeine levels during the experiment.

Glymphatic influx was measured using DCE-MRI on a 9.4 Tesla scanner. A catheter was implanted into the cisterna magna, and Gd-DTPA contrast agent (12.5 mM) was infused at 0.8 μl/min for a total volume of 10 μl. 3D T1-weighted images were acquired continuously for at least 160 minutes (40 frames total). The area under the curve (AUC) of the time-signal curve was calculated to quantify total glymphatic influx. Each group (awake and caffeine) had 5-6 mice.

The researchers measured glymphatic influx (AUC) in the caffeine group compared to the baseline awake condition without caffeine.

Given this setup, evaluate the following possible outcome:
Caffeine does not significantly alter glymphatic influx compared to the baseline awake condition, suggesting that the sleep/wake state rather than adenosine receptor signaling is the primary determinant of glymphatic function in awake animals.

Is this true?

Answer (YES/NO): NO